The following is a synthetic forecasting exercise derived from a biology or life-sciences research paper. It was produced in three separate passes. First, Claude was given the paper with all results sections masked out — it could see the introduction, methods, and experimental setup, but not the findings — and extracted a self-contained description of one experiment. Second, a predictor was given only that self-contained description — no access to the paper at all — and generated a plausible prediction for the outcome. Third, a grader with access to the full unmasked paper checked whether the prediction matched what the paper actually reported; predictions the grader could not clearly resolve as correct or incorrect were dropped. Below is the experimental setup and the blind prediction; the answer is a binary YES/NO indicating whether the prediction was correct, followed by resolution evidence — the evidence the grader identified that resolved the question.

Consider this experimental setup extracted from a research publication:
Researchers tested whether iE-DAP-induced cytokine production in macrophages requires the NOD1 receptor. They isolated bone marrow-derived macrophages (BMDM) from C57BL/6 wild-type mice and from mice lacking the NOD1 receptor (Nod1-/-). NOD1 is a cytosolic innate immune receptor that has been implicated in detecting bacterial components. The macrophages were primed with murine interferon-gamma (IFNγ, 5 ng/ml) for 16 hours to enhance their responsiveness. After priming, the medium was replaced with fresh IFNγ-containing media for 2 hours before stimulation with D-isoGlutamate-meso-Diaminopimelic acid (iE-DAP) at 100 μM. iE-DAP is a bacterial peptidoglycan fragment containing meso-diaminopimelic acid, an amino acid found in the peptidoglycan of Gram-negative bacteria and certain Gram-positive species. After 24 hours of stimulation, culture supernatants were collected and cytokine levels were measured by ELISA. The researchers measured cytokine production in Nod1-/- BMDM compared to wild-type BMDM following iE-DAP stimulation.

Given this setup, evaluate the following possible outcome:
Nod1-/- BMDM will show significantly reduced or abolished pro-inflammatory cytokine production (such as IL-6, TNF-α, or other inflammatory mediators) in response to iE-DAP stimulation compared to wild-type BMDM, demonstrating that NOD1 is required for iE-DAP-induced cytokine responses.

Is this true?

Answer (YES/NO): YES